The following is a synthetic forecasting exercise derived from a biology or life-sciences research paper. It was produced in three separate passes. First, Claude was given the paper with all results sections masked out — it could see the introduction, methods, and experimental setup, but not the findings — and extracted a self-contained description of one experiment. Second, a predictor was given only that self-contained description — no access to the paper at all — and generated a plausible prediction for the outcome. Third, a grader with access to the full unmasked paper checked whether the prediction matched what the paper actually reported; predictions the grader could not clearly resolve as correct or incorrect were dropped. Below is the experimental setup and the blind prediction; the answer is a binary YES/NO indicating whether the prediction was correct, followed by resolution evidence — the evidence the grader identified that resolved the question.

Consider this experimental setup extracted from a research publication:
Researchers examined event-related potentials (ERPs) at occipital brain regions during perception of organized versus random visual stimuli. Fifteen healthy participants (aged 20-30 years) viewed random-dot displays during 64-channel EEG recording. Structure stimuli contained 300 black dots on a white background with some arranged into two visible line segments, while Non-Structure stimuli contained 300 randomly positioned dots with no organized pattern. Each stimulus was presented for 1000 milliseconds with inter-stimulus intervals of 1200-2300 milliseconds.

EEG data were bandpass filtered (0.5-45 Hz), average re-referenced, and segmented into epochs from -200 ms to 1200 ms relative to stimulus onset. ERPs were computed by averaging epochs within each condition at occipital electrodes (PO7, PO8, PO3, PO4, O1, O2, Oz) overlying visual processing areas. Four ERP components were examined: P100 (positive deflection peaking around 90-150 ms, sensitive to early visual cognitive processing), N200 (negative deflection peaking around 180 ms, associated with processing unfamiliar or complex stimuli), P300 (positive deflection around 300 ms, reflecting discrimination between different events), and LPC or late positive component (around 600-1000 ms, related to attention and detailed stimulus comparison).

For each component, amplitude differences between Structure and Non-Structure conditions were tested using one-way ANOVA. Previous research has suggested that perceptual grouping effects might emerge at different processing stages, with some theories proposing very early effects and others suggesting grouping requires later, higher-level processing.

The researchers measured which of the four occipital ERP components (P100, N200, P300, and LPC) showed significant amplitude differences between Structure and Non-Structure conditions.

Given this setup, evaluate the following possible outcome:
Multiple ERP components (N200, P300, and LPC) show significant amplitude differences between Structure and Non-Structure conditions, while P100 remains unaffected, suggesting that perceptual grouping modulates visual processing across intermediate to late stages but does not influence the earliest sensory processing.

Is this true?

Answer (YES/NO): NO